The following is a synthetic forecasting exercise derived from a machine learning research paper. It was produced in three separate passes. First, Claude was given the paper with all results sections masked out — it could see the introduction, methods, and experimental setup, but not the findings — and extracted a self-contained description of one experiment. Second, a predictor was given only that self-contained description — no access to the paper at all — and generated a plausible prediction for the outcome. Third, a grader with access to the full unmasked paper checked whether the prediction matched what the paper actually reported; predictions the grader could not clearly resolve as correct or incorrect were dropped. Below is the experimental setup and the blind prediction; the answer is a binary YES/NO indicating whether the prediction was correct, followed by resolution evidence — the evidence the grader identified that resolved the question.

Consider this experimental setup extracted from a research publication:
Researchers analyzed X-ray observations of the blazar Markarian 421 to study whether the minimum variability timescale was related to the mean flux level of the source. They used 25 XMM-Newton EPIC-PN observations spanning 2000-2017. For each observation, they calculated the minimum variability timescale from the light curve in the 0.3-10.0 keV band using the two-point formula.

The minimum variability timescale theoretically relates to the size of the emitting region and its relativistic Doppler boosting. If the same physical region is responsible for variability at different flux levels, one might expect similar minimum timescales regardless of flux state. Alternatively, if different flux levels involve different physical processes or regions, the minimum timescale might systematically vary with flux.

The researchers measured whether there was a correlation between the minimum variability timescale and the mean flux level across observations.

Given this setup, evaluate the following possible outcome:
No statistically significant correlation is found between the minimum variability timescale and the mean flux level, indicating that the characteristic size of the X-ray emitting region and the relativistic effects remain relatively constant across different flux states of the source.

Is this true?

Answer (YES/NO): YES